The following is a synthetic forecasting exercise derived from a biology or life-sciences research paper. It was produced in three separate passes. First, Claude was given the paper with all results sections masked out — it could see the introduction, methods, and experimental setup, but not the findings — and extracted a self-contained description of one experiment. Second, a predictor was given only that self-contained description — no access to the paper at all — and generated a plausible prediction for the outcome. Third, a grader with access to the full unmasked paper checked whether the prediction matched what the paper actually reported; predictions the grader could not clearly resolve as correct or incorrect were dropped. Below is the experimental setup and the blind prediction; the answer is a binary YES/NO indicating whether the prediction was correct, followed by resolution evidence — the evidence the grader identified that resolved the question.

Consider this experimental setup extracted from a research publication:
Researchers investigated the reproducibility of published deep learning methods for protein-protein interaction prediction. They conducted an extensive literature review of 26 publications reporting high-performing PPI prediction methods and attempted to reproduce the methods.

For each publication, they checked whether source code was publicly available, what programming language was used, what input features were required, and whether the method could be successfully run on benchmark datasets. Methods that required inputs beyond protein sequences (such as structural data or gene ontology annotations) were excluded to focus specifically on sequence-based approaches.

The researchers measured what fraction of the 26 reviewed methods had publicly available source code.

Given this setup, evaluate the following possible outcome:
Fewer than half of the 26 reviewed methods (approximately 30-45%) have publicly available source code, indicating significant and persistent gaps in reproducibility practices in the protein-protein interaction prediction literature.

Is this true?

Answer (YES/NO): YES